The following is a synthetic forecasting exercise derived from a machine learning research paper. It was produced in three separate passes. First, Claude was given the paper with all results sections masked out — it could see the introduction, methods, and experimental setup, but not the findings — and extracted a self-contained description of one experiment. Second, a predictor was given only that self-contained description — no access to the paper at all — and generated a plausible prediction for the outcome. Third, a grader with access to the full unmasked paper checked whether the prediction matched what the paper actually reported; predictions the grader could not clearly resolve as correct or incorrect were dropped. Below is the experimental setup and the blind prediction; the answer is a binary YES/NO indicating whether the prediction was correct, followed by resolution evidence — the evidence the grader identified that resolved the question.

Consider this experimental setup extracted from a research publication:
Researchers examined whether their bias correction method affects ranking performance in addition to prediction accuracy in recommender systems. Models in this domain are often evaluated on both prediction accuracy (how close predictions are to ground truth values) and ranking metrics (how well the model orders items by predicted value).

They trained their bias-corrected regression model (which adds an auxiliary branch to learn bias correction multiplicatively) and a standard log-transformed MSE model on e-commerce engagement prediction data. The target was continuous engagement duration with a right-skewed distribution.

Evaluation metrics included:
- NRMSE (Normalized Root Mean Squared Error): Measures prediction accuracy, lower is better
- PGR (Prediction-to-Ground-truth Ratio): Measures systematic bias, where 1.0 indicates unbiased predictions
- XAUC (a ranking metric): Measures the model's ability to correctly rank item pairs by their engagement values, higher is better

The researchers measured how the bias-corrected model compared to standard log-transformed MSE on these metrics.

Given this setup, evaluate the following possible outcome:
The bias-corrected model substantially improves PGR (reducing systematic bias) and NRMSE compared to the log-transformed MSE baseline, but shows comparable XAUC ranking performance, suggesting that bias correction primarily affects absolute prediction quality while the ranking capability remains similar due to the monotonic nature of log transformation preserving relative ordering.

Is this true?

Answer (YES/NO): YES